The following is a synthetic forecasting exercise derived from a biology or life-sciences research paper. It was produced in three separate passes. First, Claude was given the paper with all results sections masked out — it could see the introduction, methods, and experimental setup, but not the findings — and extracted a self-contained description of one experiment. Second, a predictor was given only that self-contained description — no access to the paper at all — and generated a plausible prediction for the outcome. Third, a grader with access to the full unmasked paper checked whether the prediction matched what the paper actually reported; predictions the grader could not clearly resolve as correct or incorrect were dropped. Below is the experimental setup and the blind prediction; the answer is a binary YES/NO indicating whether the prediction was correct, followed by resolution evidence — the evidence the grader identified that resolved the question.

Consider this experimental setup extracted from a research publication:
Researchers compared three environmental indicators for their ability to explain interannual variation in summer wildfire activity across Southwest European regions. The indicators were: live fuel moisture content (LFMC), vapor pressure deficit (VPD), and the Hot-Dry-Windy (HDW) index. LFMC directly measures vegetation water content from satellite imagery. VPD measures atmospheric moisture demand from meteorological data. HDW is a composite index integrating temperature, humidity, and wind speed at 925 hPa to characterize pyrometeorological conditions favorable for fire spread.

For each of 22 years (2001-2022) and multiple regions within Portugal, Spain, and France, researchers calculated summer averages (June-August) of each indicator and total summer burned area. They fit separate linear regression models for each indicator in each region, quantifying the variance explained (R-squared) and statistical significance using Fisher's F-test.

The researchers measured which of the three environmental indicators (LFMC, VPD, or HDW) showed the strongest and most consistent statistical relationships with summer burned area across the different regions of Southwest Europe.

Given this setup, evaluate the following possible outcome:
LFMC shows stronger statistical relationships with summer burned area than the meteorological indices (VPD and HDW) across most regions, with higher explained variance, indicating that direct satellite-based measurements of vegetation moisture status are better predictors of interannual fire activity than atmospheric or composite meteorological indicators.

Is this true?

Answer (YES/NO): NO